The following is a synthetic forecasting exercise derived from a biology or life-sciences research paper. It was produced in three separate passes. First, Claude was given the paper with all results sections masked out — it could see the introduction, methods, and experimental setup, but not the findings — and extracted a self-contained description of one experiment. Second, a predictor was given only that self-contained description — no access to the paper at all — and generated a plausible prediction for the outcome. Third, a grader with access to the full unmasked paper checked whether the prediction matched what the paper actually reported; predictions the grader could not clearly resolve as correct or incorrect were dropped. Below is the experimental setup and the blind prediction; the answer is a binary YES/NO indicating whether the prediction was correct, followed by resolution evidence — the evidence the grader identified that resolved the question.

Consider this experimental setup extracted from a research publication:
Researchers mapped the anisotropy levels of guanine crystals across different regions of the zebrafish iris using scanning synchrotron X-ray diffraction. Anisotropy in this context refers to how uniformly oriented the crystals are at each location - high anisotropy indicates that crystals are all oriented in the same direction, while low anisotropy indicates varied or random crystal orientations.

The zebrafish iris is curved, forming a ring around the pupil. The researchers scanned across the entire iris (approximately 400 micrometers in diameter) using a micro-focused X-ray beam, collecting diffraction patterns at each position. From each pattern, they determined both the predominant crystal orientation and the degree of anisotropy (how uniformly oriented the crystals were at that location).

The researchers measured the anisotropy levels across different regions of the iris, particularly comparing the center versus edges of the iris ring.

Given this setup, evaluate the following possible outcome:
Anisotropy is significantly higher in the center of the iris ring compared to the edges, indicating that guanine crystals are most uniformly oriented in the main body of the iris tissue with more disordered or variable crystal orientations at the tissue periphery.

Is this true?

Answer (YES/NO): NO